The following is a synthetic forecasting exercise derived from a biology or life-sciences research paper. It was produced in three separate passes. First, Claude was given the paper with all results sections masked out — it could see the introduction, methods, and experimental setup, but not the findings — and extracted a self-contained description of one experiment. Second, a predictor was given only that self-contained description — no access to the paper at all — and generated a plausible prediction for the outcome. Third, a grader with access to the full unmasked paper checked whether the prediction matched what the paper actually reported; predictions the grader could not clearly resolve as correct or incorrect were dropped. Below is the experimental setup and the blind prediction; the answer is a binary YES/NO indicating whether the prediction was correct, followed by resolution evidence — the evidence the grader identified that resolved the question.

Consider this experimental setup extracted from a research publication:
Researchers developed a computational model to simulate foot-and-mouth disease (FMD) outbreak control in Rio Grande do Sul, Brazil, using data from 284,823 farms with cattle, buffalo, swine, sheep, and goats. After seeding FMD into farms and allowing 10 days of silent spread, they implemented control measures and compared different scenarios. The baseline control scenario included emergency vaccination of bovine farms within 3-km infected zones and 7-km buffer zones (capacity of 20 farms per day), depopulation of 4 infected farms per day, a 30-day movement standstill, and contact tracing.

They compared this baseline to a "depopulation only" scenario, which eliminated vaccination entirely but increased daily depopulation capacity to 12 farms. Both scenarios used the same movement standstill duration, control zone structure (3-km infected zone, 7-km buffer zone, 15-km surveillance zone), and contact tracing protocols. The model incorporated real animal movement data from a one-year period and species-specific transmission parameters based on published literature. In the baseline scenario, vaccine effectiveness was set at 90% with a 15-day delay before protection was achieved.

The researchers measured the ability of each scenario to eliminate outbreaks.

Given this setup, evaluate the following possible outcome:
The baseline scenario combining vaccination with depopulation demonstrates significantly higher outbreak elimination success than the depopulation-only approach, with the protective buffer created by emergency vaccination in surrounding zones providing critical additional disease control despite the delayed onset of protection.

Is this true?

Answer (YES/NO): NO